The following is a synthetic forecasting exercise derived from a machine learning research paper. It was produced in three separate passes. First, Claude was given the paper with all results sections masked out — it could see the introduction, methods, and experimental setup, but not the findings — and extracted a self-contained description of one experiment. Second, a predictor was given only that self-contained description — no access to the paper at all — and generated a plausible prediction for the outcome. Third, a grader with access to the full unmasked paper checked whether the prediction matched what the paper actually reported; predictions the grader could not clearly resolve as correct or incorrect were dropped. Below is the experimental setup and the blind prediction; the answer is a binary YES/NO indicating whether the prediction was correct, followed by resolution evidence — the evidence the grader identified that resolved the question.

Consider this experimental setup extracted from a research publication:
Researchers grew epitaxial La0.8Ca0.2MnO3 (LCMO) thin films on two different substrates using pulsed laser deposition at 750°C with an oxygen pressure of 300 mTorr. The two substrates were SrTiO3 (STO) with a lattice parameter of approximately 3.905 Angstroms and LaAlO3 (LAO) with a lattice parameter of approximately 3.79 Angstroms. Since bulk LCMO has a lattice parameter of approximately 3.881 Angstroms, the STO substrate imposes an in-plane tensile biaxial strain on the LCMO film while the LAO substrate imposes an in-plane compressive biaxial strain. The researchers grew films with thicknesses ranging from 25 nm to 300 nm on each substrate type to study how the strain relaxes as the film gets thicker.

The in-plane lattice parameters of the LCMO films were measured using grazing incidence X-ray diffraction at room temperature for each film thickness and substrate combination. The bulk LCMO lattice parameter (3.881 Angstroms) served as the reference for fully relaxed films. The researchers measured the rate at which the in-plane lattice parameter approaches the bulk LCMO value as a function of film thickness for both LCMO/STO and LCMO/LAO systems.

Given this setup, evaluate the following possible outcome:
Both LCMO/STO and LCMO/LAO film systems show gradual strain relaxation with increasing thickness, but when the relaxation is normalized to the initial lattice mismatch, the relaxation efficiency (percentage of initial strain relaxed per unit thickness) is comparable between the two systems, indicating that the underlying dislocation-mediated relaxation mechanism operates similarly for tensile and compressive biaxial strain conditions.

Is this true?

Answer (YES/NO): NO